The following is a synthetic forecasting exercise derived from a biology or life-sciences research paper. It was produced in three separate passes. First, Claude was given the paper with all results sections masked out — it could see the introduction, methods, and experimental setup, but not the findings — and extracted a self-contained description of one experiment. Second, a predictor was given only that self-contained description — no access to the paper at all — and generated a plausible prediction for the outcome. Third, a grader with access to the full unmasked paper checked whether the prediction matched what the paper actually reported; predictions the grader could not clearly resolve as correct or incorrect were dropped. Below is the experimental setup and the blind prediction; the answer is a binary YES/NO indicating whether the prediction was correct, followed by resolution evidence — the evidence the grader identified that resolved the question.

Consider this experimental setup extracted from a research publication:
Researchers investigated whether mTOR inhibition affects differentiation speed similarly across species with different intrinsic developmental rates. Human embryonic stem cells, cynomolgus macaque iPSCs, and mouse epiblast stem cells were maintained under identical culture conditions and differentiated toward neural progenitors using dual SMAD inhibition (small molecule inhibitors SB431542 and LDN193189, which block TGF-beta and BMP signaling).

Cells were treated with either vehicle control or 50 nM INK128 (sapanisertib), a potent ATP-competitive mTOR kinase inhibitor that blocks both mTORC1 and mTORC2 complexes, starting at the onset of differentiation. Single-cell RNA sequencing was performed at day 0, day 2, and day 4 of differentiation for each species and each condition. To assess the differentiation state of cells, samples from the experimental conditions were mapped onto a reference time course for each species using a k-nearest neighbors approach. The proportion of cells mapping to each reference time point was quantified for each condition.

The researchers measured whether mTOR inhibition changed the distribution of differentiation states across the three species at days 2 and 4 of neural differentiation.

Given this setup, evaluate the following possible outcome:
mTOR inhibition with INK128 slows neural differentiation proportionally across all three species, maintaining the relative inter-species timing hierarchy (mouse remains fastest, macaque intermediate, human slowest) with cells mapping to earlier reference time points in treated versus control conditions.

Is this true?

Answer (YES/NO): NO